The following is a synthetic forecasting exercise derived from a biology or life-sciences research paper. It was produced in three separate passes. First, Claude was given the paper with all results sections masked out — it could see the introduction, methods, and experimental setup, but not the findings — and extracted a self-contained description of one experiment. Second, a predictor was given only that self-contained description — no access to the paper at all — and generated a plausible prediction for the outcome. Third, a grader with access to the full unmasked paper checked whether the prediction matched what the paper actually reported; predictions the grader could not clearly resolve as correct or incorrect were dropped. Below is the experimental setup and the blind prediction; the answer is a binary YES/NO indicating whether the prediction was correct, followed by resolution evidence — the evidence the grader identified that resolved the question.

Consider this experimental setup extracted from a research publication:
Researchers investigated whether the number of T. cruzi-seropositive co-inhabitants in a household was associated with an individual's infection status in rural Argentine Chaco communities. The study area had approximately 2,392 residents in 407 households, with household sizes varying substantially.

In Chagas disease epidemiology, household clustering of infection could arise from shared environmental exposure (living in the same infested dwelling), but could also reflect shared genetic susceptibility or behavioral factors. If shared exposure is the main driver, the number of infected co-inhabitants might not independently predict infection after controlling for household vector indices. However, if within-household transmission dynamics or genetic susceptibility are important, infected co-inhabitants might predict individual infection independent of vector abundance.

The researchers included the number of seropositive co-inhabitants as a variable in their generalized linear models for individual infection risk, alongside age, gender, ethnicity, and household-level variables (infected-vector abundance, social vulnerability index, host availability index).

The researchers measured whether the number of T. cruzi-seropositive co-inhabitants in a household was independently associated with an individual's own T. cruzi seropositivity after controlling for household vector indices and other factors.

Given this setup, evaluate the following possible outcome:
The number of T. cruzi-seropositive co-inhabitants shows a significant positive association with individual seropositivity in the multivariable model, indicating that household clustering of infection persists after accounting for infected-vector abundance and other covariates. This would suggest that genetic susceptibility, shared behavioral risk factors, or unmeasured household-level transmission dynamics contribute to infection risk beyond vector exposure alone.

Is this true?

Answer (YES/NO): YES